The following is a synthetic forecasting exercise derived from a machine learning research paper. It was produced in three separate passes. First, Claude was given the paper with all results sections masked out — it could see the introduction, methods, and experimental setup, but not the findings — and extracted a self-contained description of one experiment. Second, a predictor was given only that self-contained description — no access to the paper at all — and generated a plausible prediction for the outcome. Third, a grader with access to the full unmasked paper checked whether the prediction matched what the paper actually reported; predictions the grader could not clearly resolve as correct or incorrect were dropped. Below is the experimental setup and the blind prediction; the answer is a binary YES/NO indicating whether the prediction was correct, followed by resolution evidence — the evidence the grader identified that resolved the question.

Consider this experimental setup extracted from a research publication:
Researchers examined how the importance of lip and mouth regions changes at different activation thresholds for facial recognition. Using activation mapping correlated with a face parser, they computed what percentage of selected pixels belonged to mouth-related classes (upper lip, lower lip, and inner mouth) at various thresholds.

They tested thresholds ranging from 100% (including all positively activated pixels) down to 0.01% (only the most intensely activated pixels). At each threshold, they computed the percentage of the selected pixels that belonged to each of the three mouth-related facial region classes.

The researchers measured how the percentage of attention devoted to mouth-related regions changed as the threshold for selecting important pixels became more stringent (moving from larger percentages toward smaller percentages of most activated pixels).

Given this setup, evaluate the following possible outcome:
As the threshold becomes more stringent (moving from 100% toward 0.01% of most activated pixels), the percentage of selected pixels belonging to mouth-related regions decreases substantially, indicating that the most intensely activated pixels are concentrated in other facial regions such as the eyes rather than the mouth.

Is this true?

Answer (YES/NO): NO